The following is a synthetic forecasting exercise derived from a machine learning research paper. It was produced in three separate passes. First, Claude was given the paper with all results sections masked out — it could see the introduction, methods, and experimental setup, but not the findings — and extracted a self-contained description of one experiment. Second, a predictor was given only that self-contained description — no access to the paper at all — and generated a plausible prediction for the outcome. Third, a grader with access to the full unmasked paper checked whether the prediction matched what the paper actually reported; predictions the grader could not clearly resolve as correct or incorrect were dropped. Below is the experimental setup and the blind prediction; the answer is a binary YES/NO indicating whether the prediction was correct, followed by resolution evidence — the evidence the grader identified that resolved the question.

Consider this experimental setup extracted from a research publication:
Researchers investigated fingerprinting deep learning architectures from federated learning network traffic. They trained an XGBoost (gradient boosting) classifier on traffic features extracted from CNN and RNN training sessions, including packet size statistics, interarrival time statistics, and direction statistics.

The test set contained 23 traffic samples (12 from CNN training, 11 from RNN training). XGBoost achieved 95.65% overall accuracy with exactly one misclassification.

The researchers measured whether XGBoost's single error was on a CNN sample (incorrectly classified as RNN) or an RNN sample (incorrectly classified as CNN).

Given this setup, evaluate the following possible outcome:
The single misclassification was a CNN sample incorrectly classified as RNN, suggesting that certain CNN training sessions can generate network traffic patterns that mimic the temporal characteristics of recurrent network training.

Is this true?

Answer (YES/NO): NO